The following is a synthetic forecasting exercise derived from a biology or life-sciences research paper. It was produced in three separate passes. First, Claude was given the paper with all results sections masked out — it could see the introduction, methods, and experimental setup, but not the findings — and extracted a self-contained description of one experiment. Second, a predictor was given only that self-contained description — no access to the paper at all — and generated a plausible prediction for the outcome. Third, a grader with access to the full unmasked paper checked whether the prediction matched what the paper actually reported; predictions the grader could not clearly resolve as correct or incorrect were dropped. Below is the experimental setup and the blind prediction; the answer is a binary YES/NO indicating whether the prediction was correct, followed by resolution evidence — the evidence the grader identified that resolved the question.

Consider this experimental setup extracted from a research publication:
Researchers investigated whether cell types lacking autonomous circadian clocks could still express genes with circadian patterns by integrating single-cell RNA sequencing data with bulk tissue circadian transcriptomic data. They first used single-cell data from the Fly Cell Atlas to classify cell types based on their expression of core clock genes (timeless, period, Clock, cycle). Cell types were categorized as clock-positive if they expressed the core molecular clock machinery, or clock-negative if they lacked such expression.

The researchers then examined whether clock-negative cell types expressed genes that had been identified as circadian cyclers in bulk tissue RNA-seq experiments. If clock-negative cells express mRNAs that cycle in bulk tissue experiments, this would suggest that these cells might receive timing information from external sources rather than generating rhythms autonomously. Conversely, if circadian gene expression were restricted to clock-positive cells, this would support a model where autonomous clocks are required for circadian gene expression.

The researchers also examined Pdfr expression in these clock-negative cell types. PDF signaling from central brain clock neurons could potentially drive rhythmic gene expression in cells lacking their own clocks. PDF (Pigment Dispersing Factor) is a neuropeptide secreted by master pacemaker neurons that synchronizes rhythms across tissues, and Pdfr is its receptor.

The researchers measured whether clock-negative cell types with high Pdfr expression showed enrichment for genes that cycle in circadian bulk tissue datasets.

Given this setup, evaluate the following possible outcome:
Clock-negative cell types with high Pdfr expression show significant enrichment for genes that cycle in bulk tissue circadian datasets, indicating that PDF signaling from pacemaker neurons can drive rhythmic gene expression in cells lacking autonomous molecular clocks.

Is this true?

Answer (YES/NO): YES